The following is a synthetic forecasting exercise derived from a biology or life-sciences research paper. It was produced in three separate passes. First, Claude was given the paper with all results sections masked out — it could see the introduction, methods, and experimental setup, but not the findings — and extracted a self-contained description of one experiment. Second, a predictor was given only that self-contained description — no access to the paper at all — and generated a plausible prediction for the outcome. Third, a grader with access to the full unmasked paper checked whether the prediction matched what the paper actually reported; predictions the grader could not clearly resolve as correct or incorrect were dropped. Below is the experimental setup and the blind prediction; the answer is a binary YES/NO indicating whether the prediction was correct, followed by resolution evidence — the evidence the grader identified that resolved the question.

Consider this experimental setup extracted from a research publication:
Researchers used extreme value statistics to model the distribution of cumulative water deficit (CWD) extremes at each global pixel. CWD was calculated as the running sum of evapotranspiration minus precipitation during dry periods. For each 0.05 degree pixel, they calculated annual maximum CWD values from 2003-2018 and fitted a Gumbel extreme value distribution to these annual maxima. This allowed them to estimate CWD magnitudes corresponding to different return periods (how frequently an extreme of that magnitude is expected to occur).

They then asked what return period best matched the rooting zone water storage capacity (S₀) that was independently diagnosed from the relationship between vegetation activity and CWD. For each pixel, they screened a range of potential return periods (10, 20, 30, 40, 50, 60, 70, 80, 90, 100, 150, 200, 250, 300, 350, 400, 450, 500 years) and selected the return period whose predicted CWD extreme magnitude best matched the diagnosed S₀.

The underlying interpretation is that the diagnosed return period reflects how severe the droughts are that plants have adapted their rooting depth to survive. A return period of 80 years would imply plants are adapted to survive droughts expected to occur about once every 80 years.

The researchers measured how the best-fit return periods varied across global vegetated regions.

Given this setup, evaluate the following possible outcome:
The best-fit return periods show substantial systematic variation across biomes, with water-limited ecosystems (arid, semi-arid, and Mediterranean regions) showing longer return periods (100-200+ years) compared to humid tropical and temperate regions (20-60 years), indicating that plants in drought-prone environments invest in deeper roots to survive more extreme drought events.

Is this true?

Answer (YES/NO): NO